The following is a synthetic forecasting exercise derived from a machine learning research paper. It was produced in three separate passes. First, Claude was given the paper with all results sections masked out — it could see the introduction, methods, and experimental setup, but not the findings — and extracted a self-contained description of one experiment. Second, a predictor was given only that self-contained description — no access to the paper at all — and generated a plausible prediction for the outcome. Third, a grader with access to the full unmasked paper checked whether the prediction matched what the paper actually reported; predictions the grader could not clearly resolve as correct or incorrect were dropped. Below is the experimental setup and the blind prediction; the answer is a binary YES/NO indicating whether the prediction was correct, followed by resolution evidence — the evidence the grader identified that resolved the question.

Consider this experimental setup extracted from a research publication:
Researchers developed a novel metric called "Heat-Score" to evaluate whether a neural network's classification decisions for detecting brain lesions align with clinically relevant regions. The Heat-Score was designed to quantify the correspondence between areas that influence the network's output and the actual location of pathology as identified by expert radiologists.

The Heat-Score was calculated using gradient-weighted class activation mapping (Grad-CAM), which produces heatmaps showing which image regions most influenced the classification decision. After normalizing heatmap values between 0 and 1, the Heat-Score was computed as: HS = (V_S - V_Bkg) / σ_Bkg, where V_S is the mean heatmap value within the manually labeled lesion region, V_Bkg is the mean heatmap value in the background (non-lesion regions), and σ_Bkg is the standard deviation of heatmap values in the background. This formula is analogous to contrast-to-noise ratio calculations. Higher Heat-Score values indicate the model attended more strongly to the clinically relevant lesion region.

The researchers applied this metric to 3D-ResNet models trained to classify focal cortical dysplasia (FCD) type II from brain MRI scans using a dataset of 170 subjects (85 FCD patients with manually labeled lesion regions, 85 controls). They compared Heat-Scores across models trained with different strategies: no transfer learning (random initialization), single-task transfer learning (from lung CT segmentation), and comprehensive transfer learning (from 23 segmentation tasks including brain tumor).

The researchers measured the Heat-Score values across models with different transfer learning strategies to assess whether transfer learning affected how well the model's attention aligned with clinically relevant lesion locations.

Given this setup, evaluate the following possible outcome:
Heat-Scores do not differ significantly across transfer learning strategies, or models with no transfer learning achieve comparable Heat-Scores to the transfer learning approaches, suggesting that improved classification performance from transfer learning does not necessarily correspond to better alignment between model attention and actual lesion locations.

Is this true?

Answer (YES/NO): NO